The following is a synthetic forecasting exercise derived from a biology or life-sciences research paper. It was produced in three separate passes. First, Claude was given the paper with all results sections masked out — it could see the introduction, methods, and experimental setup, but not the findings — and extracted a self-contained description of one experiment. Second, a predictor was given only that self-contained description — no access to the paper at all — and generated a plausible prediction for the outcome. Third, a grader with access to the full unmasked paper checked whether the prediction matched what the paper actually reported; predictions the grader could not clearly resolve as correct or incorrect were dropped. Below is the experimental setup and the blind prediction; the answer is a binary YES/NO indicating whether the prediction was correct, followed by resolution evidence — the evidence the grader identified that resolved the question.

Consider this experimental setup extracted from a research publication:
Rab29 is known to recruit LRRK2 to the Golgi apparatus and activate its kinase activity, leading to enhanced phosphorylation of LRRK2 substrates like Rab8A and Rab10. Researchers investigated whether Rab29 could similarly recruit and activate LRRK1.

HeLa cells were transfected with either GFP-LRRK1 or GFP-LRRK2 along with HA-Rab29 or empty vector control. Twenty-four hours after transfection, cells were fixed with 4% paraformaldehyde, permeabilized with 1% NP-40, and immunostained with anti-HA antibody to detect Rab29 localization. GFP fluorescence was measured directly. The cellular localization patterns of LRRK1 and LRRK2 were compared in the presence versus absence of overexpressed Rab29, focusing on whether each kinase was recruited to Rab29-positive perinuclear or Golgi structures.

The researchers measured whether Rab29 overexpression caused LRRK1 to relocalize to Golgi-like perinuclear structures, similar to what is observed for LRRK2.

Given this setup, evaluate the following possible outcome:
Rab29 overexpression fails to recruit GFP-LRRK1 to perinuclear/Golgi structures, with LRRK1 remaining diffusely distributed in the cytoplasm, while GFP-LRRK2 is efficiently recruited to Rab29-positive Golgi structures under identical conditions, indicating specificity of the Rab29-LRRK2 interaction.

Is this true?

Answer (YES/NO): YES